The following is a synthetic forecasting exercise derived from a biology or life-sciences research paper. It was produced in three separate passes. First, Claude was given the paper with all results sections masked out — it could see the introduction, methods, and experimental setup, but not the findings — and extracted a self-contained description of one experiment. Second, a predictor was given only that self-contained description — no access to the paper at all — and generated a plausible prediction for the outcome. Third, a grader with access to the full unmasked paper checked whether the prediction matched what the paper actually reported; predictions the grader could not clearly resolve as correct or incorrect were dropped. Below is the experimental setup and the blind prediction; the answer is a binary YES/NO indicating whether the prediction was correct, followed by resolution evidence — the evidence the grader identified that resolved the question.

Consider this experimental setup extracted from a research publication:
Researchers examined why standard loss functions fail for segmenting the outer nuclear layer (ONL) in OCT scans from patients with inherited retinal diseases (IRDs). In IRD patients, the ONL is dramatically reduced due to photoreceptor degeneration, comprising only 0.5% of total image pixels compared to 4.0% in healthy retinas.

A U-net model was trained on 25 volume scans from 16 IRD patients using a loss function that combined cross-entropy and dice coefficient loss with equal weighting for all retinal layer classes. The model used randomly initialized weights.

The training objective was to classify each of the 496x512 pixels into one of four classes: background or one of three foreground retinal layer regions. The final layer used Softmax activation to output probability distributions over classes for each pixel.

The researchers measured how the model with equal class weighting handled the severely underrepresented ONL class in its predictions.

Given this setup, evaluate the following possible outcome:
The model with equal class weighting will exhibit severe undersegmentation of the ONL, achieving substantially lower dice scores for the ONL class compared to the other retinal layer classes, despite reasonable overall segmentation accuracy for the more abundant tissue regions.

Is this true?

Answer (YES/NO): YES